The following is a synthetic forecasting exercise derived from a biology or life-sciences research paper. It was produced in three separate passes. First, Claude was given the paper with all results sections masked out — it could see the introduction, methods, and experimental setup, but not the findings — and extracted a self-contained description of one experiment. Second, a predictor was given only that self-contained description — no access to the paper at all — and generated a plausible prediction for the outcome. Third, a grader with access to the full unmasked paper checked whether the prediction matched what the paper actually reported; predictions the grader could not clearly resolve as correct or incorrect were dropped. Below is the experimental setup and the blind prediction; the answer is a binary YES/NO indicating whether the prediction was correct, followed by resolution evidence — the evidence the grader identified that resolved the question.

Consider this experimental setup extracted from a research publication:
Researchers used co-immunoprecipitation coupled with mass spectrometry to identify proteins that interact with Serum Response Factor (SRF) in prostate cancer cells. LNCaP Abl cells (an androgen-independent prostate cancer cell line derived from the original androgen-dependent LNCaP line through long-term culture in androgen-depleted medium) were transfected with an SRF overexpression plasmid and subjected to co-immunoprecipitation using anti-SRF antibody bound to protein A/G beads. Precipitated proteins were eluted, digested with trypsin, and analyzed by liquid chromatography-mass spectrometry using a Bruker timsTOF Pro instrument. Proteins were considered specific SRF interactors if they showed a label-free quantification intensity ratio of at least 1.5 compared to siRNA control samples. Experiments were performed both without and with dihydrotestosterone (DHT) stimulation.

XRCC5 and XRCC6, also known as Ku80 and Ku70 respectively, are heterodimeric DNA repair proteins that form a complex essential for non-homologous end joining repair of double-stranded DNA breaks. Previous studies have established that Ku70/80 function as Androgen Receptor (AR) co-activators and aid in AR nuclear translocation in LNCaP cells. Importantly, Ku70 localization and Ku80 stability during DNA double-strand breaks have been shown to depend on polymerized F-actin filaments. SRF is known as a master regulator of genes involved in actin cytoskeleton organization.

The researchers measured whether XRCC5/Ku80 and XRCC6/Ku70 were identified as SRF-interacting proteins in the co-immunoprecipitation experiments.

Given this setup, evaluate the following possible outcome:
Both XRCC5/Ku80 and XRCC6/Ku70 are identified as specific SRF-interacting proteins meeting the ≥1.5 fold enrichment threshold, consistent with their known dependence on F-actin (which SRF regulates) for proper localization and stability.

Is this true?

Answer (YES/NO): YES